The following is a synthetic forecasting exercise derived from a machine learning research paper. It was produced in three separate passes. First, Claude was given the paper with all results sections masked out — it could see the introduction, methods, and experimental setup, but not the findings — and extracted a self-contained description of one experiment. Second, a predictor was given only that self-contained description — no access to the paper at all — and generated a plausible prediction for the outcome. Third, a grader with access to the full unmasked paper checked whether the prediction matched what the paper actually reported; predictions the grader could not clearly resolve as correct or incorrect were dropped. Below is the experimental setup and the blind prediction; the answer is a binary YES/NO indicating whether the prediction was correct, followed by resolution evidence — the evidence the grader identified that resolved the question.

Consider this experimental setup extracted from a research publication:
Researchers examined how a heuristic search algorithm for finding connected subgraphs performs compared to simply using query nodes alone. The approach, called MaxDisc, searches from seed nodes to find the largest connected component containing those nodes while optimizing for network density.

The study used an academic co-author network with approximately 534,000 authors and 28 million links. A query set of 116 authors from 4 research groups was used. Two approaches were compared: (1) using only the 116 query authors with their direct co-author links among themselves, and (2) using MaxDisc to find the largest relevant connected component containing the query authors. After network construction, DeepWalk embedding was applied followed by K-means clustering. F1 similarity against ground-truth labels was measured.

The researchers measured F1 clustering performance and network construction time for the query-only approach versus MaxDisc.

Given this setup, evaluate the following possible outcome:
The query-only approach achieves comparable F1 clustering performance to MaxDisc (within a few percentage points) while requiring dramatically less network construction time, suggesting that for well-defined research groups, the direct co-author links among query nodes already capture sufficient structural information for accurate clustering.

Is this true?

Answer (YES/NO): YES